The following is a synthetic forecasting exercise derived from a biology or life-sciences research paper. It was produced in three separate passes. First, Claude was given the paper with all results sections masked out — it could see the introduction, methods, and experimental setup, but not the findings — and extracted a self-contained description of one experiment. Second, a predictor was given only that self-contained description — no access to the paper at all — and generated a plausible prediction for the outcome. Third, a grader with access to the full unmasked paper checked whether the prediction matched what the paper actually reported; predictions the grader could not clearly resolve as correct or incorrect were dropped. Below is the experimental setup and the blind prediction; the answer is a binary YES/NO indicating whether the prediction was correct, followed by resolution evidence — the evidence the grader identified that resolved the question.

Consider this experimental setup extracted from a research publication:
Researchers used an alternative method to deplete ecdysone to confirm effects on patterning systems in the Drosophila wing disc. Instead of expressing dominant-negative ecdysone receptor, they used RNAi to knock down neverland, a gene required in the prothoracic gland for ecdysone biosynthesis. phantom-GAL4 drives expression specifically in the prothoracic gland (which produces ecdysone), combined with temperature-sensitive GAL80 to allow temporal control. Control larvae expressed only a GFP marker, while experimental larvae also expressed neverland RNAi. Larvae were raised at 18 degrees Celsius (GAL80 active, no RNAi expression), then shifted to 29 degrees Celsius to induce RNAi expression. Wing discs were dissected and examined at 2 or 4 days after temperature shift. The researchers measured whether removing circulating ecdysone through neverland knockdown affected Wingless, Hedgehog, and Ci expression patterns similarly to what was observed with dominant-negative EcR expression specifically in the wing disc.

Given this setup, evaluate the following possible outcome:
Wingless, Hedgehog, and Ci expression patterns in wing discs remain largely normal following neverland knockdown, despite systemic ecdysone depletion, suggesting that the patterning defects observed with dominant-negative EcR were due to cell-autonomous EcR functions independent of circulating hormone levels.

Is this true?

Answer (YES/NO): NO